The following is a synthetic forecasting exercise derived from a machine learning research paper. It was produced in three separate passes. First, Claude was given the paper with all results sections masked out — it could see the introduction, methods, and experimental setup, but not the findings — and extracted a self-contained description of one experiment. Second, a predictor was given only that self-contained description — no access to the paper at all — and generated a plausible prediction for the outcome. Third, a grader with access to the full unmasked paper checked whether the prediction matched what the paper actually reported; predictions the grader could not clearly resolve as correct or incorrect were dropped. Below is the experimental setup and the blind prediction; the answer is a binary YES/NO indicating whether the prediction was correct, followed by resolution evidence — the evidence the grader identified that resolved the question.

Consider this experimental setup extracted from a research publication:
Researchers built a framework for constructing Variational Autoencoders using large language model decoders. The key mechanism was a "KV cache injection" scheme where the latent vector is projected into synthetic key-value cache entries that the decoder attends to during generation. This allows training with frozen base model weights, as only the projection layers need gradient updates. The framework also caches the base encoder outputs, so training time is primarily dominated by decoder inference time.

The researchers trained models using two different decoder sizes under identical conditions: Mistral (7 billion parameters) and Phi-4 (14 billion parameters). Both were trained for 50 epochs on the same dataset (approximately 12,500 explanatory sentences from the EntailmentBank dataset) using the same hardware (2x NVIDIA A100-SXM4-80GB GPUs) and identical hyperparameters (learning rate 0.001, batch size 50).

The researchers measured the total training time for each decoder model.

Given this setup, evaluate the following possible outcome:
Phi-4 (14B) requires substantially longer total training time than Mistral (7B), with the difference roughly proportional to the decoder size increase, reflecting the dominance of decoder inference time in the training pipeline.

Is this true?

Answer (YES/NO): NO